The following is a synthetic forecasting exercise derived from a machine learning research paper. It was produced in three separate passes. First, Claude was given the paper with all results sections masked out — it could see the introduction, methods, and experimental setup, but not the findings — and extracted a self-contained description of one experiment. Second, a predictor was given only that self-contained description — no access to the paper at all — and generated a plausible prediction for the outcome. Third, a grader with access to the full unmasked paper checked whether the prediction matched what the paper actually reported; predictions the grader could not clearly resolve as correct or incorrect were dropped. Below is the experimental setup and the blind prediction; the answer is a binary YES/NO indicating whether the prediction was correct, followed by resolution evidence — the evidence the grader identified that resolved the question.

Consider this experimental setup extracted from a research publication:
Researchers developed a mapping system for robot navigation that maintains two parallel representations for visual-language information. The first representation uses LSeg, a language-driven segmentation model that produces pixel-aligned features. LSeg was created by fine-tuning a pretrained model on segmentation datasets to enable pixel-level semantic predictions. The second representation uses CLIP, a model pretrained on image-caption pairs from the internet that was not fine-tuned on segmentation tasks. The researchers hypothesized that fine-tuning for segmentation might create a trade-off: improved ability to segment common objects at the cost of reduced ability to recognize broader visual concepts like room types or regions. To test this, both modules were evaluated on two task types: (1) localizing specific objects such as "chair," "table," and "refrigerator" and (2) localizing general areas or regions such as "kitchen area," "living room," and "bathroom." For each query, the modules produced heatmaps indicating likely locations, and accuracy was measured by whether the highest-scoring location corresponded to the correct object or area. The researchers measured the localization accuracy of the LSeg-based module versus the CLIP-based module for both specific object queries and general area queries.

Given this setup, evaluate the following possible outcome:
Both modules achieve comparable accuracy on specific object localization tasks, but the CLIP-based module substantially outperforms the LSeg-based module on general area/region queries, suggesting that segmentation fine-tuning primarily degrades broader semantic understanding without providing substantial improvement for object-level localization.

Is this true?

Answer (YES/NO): NO